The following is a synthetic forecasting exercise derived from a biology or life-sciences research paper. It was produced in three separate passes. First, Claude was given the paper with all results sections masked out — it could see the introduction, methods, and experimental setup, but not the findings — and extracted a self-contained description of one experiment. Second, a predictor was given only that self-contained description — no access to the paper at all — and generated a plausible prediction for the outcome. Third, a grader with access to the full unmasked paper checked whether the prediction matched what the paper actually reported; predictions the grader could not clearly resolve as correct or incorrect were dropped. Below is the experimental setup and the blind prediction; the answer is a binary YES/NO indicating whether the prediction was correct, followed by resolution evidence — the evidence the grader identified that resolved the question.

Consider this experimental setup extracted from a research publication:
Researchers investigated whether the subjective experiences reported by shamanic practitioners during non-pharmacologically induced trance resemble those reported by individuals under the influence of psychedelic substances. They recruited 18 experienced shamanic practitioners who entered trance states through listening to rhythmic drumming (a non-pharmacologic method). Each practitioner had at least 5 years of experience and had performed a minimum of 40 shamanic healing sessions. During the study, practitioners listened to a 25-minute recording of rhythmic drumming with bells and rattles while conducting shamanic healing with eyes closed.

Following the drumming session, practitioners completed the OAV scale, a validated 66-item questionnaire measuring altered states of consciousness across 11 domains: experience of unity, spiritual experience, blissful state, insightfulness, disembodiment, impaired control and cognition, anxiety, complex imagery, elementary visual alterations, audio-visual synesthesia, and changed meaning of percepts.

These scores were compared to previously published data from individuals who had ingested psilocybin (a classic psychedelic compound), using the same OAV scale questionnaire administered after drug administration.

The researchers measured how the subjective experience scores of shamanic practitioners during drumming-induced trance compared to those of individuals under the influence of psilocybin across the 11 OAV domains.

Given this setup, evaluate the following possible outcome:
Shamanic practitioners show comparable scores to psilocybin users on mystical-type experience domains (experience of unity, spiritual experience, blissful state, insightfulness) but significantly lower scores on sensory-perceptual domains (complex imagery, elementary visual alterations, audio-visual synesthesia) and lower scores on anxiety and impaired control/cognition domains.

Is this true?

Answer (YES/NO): NO